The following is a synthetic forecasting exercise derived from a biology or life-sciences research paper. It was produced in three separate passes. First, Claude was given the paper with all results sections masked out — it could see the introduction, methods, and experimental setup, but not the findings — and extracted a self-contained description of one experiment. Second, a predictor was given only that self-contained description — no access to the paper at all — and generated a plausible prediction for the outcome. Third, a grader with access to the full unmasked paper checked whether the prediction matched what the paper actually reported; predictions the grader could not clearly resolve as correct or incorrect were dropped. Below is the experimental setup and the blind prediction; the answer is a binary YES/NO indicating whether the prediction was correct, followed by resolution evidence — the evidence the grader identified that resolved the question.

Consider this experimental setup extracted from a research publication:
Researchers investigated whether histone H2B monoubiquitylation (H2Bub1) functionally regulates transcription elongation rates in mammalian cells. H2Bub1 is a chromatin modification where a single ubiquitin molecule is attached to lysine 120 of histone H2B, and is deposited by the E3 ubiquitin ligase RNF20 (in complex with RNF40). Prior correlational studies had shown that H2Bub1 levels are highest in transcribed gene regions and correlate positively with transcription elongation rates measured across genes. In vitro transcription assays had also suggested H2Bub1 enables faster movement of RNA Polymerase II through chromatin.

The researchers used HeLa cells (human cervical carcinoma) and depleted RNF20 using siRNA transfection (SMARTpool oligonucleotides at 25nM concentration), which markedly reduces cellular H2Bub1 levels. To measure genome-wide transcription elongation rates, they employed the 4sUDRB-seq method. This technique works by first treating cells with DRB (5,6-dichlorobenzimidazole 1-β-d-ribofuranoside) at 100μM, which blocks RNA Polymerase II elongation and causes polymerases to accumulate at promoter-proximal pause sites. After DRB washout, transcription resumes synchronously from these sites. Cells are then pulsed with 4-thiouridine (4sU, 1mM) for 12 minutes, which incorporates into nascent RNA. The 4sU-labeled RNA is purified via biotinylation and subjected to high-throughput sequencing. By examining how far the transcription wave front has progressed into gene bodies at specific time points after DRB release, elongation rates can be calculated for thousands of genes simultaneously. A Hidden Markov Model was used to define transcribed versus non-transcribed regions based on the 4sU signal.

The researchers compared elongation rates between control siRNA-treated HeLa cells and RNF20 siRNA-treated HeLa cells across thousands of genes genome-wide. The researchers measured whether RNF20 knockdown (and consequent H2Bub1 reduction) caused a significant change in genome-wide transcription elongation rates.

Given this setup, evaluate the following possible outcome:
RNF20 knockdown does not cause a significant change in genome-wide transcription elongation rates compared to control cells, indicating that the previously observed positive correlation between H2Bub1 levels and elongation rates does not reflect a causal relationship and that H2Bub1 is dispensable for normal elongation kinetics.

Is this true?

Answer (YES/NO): YES